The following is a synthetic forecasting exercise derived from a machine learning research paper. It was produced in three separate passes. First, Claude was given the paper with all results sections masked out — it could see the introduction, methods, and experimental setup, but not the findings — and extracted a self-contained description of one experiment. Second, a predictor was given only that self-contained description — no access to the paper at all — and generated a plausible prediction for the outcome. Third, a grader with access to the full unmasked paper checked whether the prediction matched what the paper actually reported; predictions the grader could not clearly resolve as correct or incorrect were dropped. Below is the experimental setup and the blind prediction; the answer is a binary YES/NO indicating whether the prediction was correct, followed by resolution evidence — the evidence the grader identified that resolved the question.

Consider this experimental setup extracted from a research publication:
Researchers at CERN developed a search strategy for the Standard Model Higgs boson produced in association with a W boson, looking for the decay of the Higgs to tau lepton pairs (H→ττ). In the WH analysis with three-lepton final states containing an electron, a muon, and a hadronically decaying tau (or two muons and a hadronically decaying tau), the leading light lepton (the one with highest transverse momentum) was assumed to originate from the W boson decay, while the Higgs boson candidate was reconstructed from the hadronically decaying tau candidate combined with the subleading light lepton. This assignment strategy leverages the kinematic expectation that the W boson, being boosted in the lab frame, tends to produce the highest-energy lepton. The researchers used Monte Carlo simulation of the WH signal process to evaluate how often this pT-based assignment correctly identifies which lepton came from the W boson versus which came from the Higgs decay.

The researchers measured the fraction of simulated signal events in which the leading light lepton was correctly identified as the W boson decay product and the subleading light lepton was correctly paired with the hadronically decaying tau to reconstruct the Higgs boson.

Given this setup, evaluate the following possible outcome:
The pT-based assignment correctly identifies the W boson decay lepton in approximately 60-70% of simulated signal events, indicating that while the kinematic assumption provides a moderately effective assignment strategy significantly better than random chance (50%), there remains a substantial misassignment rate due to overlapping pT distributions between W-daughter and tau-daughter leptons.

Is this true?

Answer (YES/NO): NO